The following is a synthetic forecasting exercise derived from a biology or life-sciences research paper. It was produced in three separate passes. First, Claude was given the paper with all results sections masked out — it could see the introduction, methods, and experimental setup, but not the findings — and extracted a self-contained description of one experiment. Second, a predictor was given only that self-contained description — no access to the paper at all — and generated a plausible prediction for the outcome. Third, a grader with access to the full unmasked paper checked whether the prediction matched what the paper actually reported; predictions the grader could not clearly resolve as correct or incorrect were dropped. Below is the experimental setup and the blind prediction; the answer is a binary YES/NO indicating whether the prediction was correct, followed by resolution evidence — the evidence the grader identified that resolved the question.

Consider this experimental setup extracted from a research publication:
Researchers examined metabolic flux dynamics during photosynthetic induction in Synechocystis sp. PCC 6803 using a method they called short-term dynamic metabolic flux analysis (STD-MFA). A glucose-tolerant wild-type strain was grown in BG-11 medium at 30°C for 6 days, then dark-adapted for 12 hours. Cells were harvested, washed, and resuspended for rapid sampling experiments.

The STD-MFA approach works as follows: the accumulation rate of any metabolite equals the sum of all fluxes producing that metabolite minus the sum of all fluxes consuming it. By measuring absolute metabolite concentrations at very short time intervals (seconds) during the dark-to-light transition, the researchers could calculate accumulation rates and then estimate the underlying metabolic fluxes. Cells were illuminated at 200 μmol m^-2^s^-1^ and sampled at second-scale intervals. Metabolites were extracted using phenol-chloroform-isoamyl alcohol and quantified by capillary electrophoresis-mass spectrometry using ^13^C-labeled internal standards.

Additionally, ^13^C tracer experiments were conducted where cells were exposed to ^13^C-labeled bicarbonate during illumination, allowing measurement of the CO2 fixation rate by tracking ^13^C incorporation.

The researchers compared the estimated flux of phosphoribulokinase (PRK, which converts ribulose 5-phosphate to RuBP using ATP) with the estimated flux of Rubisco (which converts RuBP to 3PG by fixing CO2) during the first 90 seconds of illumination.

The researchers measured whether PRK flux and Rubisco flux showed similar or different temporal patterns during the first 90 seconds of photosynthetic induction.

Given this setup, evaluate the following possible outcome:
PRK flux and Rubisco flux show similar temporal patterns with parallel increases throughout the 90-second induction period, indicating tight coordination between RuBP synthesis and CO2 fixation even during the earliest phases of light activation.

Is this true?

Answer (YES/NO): NO